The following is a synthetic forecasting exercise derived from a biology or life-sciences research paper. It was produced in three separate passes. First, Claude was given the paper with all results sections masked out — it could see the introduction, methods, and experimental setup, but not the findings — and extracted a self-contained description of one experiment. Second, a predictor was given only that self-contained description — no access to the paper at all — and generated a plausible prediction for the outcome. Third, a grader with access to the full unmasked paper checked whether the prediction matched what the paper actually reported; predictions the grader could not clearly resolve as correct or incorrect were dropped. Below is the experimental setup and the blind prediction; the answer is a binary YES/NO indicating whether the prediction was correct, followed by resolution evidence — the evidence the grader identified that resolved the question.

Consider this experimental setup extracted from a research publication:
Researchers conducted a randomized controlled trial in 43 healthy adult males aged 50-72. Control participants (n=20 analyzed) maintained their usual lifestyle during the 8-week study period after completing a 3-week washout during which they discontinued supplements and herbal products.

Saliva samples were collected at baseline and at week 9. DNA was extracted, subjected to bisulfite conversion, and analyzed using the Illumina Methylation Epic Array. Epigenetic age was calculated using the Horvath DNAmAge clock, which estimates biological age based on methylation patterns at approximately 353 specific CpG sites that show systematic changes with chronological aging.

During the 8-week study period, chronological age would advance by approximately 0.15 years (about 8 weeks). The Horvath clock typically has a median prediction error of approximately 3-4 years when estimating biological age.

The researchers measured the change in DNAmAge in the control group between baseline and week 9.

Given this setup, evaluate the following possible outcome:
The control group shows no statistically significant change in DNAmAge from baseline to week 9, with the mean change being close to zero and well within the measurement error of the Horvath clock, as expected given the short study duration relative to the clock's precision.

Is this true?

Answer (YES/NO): NO